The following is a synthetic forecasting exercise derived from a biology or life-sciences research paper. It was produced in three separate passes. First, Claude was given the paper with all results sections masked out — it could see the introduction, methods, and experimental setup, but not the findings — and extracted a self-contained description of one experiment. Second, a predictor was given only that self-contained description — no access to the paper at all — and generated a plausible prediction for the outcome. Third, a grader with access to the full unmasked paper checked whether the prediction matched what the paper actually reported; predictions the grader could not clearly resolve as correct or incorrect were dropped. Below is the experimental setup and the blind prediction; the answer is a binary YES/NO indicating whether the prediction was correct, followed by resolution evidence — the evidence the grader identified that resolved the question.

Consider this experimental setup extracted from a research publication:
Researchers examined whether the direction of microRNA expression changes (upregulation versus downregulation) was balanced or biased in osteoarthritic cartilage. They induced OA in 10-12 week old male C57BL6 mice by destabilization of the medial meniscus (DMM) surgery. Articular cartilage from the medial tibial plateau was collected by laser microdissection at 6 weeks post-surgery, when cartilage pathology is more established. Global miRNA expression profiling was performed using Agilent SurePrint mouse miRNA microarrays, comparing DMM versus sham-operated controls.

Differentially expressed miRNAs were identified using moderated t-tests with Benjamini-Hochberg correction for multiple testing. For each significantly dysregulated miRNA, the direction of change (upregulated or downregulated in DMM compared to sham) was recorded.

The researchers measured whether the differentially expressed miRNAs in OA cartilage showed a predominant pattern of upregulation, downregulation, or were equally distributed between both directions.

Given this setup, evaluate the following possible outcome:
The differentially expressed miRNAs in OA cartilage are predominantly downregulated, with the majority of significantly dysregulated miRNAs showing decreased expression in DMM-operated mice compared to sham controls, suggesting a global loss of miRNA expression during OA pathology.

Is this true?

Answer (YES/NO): NO